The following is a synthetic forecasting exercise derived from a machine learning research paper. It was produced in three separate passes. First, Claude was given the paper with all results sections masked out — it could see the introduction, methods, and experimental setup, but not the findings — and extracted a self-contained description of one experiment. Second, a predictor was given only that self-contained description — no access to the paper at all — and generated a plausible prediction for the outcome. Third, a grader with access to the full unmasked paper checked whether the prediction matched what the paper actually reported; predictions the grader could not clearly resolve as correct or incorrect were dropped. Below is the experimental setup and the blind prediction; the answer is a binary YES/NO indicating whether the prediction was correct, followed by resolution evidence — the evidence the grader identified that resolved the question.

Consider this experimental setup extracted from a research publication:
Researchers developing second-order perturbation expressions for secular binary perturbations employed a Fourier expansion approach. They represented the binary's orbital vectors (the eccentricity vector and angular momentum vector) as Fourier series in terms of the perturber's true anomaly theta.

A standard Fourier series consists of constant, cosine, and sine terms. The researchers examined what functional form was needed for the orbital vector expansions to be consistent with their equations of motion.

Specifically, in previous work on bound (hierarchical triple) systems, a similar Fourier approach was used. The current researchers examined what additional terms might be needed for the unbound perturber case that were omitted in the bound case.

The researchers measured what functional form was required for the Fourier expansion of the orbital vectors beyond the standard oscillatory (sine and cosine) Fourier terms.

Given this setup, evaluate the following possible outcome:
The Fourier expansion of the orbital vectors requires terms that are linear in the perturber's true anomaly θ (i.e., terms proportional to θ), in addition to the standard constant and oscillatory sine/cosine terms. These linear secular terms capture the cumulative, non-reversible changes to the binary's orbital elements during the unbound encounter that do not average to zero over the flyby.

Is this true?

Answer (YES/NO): YES